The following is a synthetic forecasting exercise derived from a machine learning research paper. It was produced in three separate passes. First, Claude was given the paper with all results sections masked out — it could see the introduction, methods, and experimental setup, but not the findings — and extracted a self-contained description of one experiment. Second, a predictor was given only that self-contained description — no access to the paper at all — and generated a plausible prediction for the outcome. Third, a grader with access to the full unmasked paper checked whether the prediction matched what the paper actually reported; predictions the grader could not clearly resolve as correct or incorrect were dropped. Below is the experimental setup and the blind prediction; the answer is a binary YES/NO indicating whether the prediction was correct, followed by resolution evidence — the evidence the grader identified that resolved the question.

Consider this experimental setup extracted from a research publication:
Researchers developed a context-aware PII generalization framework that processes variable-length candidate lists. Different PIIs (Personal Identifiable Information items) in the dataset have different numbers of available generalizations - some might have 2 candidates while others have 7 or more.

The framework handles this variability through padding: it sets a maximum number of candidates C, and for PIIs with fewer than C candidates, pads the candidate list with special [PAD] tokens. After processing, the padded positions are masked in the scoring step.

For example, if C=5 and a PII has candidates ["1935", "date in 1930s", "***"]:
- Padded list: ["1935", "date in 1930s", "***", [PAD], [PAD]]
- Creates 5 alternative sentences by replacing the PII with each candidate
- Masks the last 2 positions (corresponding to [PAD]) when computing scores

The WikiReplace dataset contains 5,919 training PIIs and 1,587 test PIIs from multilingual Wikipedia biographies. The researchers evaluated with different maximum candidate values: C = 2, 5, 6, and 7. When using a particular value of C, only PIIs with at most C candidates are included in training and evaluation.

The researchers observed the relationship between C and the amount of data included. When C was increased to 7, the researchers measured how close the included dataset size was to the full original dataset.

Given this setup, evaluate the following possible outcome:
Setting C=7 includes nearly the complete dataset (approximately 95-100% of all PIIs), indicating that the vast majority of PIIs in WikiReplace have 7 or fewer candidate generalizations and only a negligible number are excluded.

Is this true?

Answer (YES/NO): NO